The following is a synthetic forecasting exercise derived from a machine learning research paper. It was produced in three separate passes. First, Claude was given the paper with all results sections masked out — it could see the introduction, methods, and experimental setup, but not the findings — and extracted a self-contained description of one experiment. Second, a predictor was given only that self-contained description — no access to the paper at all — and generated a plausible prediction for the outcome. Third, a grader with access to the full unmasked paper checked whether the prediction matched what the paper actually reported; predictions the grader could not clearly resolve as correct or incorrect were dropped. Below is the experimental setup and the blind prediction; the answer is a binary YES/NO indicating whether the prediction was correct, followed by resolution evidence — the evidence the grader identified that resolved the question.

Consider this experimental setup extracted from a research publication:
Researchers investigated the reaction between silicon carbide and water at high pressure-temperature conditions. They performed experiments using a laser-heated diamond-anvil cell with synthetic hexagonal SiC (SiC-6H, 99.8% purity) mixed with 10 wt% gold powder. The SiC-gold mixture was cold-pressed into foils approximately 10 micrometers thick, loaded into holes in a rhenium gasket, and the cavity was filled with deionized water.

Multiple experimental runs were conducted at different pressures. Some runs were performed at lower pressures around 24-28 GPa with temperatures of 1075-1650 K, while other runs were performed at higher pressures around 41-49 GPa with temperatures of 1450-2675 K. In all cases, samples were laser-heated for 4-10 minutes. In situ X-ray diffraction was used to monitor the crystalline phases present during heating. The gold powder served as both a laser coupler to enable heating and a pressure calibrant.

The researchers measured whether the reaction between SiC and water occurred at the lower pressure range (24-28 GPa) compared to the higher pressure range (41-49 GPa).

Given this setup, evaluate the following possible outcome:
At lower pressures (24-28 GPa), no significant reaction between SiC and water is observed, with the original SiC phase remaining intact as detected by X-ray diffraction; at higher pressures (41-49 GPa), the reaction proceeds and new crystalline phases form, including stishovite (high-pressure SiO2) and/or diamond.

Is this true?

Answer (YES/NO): NO